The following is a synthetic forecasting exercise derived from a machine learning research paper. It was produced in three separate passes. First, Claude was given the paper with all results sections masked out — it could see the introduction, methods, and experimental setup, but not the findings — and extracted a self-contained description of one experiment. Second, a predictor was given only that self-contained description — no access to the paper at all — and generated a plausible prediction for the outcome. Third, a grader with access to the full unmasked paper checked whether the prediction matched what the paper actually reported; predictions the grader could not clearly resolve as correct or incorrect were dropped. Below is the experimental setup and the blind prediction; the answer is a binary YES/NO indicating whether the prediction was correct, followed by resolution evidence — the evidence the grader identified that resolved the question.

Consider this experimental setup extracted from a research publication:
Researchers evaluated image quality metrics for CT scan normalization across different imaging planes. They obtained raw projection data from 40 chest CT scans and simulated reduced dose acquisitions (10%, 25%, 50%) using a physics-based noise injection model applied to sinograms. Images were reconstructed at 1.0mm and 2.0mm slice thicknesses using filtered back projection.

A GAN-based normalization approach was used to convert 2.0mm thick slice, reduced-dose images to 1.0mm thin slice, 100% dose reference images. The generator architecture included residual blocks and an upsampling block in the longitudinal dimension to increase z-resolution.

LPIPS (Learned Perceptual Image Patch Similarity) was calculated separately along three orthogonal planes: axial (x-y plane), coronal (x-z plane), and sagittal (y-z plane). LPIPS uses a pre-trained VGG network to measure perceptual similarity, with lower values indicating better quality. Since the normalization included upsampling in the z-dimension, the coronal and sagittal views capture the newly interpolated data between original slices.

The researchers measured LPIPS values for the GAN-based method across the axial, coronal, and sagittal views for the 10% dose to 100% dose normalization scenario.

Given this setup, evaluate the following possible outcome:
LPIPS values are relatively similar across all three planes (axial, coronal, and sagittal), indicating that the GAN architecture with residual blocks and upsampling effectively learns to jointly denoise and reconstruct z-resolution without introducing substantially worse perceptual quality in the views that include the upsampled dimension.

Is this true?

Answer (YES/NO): YES